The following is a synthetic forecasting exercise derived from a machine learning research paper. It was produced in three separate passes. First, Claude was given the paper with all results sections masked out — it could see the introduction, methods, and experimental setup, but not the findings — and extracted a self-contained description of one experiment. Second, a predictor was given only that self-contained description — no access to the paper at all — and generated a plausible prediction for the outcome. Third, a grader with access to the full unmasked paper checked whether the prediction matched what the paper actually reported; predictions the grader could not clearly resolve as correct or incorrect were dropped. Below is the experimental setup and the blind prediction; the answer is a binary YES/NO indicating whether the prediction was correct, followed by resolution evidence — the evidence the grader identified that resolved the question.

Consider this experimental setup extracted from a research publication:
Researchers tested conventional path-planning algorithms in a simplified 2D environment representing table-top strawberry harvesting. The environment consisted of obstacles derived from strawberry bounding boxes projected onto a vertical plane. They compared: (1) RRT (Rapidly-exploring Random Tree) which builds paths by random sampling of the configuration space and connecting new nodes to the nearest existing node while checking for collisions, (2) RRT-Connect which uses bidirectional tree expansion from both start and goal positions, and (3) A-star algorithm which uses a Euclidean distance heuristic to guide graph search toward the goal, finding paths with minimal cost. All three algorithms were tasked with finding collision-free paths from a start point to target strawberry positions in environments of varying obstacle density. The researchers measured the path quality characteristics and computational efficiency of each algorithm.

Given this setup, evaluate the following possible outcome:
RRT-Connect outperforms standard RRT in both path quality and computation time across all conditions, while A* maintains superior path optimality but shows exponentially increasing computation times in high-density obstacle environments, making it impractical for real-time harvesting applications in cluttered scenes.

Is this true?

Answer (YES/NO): NO